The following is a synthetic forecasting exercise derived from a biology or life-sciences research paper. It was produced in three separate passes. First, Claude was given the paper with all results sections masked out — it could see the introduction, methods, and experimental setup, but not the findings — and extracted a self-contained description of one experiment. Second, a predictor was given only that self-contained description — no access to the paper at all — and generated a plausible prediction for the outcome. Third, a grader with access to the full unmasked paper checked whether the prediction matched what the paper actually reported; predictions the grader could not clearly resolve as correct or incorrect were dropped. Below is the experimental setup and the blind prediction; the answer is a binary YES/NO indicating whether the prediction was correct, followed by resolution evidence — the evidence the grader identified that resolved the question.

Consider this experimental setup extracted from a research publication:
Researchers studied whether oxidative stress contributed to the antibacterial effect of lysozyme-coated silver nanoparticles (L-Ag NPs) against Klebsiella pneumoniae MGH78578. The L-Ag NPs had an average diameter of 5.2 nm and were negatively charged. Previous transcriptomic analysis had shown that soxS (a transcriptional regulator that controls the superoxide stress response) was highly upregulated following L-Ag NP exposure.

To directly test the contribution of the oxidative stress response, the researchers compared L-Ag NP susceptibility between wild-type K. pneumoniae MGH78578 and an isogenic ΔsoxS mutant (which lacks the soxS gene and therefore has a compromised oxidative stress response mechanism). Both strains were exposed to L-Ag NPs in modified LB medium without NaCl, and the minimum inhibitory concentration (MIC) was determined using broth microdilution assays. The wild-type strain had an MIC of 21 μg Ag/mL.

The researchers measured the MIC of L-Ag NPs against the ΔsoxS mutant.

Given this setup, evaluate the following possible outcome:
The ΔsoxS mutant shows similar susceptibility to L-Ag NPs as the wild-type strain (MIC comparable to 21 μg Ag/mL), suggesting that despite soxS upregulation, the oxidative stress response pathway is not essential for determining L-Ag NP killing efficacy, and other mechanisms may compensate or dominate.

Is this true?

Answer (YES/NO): NO